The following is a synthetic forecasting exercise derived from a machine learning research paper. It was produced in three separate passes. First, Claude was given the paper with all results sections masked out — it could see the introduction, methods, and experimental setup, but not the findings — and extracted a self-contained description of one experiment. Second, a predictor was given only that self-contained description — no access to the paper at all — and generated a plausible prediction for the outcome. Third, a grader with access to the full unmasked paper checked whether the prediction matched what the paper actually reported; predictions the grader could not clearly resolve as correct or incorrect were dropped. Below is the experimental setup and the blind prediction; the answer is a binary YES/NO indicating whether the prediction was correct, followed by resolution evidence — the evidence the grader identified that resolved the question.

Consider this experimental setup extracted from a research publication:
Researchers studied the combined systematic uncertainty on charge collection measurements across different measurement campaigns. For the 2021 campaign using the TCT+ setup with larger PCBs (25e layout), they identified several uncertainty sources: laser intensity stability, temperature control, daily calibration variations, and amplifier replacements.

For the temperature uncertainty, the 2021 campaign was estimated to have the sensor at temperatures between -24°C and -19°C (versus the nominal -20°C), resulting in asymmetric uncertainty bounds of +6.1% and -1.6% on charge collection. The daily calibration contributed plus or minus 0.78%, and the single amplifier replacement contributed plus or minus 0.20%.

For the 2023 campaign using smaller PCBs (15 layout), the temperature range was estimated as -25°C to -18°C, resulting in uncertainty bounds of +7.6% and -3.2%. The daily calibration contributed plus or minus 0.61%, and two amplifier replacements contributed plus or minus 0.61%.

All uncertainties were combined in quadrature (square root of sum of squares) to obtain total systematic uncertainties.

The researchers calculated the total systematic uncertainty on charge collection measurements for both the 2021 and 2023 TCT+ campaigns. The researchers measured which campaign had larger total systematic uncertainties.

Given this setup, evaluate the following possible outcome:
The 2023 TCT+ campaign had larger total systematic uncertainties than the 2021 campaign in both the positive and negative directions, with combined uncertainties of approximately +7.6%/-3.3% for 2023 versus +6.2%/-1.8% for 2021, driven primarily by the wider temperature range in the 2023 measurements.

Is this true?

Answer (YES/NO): NO